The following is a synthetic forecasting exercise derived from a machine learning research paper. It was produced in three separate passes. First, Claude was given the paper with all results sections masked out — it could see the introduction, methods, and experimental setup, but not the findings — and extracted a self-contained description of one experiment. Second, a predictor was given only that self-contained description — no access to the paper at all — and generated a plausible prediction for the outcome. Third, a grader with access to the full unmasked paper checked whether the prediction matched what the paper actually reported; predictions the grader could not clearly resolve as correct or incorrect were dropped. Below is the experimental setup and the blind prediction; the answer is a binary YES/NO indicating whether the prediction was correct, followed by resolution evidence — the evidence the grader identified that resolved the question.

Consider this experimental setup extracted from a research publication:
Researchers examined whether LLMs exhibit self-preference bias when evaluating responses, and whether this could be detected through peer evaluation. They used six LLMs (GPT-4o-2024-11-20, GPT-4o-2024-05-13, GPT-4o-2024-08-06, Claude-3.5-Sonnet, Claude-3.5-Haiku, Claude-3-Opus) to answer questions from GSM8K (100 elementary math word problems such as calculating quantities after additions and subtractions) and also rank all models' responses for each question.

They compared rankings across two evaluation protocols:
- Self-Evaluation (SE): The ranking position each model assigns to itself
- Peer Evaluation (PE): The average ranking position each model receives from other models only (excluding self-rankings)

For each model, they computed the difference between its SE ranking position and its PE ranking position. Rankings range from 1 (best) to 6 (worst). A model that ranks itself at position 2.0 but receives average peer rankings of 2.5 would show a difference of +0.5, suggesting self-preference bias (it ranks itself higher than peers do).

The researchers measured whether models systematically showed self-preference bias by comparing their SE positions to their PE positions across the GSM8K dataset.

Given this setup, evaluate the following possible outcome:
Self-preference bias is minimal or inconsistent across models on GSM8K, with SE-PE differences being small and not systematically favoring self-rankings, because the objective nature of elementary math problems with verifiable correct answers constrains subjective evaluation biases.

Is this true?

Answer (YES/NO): NO